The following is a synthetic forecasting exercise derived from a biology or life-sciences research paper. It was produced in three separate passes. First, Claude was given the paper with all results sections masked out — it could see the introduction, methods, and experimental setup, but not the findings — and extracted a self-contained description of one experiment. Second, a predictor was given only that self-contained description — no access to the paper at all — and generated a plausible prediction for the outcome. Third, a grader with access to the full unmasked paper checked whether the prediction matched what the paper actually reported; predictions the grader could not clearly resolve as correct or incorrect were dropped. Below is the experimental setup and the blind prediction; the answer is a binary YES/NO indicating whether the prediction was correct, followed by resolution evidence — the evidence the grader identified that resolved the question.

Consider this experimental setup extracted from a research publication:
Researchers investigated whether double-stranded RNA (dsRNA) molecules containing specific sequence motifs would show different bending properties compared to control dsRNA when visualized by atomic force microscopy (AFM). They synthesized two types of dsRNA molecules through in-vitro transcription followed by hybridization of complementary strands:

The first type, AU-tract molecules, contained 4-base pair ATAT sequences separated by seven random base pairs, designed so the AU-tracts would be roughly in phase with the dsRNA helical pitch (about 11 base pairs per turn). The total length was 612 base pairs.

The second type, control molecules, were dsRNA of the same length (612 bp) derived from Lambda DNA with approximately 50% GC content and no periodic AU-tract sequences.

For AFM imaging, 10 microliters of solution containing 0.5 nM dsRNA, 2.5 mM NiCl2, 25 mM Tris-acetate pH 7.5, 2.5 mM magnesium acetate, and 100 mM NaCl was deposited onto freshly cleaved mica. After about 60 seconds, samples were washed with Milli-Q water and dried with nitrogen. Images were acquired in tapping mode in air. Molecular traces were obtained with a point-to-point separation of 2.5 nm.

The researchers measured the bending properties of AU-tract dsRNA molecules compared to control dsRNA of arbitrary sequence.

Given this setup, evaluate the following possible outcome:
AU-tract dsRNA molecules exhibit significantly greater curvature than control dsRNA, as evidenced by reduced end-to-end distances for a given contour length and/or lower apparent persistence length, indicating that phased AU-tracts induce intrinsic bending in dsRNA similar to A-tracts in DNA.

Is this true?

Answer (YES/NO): YES